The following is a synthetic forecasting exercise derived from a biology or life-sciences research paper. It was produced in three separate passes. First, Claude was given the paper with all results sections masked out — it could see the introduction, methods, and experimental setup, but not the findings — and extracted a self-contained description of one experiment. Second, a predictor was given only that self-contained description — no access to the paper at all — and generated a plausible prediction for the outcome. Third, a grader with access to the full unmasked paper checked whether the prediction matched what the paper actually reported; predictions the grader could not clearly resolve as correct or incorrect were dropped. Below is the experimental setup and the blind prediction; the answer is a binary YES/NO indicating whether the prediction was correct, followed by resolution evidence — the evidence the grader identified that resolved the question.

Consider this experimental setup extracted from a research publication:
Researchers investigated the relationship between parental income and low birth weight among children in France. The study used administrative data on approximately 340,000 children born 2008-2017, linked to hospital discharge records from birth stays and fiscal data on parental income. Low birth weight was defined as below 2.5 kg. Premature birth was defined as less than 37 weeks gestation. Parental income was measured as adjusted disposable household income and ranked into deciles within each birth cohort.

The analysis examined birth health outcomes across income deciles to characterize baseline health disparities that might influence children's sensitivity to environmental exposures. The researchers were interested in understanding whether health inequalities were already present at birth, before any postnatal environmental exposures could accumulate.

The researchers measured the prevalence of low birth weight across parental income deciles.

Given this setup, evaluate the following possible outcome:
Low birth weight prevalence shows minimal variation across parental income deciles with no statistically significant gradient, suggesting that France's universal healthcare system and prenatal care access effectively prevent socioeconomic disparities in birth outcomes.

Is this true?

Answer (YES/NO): NO